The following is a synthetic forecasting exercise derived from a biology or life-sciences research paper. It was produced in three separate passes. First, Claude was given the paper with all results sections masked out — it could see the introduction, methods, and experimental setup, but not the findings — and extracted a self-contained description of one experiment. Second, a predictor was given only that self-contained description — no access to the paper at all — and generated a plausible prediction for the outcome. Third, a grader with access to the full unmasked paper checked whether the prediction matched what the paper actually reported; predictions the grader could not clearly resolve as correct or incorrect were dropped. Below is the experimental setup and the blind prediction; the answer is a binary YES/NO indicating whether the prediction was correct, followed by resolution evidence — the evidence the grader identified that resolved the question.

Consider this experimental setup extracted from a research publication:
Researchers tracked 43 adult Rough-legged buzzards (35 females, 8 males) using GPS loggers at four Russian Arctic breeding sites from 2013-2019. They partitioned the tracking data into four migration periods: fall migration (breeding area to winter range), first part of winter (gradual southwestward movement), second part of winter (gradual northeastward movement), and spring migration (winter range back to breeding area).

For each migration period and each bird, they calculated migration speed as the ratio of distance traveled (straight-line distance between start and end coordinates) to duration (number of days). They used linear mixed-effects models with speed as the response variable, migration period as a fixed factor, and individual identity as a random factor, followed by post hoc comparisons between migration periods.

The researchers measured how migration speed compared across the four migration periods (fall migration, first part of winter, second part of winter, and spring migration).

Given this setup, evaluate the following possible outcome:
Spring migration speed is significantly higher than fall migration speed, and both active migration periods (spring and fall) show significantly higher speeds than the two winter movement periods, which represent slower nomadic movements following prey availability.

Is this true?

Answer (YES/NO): NO